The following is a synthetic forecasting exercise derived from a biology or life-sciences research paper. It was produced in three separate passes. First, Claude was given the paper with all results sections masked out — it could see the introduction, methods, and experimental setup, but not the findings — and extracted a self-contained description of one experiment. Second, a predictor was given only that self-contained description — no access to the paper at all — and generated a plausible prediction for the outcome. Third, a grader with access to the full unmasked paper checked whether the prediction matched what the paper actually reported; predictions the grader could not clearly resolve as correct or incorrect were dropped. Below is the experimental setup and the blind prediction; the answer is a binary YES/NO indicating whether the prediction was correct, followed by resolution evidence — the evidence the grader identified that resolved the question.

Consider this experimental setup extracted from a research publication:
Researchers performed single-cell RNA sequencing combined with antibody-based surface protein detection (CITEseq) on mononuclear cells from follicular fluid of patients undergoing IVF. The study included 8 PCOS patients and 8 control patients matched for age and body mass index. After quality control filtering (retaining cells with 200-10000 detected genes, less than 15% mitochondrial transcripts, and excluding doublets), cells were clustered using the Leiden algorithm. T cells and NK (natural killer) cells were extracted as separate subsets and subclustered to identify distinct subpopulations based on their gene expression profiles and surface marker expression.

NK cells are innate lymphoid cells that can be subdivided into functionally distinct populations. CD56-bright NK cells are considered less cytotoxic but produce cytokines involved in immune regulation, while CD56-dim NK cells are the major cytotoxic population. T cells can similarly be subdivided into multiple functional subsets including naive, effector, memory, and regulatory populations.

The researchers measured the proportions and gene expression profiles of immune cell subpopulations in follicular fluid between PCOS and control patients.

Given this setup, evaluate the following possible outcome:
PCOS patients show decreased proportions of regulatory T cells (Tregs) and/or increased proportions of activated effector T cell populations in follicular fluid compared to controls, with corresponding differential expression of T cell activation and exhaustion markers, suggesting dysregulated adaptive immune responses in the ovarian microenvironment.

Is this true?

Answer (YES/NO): NO